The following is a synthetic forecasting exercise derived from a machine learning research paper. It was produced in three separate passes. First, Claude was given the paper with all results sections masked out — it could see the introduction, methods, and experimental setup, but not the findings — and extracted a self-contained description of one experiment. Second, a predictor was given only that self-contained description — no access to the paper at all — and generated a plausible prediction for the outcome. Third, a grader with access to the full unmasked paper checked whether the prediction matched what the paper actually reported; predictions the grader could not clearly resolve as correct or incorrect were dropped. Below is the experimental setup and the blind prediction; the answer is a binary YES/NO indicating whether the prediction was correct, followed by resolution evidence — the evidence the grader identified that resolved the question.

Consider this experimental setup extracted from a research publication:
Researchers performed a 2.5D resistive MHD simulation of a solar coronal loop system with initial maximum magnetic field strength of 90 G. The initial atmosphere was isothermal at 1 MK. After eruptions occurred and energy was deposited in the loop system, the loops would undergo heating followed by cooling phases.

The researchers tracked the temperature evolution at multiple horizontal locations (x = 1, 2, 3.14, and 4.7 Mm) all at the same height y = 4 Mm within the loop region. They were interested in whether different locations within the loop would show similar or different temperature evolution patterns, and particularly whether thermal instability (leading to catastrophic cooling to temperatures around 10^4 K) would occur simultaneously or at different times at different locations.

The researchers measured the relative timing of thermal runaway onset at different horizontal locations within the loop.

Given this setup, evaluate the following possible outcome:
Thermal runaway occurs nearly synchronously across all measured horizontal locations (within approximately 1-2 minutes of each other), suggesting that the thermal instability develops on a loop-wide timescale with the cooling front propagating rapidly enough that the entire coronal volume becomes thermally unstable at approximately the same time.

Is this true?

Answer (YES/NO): NO